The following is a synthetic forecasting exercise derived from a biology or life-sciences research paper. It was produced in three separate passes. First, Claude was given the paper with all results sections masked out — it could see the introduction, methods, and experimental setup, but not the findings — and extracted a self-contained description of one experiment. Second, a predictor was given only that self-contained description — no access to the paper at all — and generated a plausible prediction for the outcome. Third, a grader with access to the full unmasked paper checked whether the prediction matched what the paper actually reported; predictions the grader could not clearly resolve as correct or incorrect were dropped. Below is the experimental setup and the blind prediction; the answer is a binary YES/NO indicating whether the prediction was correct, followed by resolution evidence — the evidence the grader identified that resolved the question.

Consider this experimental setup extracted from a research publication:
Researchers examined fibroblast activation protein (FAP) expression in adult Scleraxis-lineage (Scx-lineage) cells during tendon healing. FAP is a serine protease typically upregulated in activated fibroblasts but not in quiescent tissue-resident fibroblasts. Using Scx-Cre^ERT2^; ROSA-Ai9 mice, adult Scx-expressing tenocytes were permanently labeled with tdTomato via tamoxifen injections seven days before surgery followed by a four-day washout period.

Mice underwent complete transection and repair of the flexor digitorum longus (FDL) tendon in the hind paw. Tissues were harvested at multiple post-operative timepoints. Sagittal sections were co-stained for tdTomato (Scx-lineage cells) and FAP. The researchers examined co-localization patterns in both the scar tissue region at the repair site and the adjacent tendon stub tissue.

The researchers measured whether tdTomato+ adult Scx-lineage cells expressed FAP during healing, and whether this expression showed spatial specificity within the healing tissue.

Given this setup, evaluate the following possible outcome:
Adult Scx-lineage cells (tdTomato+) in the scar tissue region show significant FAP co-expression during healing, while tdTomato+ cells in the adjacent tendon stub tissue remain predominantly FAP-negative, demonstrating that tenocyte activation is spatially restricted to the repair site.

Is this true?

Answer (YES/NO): NO